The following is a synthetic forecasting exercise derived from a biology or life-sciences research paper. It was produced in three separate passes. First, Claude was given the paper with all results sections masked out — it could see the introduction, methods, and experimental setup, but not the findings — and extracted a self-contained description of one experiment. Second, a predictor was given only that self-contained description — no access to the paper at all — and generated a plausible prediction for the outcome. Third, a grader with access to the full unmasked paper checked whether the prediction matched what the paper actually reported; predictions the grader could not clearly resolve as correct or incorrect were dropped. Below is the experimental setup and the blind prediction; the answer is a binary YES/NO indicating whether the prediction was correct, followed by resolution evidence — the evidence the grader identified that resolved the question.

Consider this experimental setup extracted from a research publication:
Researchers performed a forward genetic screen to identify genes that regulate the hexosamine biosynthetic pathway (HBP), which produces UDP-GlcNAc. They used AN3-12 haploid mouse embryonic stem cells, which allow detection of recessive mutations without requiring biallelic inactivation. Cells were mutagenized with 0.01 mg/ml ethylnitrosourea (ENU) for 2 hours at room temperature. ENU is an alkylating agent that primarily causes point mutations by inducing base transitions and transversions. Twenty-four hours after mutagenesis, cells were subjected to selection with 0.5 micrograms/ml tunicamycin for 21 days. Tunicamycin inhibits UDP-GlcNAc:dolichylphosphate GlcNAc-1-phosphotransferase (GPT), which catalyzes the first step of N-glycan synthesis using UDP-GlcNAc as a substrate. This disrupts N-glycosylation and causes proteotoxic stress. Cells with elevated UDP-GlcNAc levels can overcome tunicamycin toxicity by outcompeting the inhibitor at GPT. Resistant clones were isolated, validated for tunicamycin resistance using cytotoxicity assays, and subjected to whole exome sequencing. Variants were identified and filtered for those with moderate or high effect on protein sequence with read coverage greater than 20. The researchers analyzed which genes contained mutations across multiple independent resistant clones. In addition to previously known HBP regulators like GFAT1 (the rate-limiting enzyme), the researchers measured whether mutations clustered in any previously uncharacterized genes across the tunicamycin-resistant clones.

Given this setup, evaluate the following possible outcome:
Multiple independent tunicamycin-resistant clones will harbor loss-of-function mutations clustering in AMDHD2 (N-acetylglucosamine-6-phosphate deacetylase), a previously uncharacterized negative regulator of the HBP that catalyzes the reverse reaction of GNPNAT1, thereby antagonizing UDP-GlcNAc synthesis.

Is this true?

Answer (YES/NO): YES